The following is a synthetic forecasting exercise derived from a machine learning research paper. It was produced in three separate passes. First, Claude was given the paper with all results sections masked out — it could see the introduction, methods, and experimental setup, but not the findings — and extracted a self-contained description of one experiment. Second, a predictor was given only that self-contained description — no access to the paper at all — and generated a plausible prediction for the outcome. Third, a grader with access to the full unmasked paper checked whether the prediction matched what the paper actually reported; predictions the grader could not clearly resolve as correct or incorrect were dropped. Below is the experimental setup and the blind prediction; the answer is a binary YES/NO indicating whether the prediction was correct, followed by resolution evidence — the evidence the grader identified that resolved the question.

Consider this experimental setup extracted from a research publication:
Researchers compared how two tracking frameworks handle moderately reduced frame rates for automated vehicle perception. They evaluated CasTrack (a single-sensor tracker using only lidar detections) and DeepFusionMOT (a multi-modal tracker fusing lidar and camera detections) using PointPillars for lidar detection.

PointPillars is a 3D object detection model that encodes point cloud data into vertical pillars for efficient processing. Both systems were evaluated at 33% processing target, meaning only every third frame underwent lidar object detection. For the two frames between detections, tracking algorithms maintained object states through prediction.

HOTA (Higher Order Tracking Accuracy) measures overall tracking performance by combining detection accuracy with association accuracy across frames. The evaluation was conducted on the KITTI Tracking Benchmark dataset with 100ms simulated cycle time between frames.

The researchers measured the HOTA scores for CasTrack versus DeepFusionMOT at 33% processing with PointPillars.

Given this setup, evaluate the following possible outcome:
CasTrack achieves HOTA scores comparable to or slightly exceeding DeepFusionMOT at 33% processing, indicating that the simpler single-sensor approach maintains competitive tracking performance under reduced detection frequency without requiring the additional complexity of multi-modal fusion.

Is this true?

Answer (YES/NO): YES